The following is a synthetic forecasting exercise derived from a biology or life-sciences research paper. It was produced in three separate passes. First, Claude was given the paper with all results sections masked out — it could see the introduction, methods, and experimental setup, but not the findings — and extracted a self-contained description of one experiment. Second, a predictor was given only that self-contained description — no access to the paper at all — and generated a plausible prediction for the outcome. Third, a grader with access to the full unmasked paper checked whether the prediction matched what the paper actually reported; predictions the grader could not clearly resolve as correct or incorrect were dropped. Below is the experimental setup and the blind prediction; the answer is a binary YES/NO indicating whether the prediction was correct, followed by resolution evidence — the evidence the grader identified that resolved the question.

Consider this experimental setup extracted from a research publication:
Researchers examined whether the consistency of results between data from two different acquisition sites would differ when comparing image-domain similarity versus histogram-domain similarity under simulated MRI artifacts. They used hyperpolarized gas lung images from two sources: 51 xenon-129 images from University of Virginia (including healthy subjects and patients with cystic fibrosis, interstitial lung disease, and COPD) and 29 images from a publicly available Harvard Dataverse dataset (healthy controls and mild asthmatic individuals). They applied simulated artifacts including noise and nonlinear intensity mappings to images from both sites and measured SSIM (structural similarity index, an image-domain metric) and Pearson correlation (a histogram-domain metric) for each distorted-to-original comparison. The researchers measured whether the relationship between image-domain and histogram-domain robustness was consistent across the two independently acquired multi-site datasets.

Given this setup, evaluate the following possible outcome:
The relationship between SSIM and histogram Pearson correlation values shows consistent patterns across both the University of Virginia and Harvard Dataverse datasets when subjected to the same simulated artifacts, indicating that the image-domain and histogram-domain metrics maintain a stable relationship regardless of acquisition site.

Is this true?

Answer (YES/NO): YES